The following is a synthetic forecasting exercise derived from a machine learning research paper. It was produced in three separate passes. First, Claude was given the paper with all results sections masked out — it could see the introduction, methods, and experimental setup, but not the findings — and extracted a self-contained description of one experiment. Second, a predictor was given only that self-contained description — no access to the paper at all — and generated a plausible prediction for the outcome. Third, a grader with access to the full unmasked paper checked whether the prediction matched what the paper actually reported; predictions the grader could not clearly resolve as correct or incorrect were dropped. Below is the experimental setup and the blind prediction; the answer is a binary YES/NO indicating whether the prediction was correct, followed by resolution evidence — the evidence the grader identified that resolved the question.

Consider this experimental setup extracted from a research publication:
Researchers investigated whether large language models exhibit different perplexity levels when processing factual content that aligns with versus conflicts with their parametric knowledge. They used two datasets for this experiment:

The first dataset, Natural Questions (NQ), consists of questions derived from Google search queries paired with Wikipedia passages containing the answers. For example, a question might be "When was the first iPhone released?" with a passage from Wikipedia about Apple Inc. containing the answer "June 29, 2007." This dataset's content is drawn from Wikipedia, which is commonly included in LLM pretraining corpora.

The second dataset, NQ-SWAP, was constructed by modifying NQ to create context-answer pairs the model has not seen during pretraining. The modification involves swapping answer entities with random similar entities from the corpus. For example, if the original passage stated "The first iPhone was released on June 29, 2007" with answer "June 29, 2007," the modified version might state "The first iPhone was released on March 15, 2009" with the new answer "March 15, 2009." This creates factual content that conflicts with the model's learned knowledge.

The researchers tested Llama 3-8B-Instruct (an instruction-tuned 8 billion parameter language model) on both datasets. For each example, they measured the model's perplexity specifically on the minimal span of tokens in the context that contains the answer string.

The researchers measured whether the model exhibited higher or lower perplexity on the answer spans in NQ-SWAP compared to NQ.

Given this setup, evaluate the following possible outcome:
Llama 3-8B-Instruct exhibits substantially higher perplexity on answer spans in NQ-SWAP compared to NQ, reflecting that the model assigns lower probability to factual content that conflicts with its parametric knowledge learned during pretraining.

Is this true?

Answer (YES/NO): YES